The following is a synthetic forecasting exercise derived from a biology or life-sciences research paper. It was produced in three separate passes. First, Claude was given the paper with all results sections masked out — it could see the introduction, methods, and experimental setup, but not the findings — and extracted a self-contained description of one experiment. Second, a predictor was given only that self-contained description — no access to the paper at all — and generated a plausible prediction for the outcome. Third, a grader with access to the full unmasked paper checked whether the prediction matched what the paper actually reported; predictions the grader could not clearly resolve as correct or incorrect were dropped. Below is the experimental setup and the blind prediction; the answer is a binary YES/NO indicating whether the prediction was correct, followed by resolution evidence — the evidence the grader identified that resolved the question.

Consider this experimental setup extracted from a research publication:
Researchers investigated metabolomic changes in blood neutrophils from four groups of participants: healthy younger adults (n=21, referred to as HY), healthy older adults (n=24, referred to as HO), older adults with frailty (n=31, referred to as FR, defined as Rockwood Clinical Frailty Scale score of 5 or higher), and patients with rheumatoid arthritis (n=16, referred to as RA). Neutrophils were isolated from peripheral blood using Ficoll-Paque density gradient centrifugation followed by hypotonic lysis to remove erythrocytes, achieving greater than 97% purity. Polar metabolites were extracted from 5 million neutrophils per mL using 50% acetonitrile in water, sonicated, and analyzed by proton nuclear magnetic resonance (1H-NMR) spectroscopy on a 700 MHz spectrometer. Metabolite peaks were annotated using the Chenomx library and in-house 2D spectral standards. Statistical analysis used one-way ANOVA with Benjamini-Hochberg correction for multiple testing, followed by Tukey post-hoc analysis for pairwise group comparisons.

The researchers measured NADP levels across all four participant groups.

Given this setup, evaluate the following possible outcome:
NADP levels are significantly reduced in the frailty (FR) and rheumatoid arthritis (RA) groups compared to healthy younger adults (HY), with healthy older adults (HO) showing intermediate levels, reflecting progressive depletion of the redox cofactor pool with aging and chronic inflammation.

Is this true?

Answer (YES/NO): NO